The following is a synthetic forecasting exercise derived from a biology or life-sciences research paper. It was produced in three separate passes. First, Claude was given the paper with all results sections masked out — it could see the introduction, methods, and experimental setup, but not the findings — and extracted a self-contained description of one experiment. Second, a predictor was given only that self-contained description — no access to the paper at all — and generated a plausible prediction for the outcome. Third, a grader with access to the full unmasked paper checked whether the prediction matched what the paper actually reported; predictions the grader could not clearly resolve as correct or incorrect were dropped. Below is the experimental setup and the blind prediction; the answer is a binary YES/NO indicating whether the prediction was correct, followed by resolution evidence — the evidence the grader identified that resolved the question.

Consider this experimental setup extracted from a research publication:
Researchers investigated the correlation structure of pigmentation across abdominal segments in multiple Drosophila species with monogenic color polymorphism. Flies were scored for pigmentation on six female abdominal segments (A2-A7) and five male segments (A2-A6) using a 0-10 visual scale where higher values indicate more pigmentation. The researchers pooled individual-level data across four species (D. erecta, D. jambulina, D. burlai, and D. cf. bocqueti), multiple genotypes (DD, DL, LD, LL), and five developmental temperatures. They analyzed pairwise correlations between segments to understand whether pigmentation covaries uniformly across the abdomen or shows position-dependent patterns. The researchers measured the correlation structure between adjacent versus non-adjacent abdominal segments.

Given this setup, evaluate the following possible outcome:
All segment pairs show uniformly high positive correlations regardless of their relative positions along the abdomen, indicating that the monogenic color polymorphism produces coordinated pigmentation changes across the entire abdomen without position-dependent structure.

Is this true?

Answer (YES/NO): NO